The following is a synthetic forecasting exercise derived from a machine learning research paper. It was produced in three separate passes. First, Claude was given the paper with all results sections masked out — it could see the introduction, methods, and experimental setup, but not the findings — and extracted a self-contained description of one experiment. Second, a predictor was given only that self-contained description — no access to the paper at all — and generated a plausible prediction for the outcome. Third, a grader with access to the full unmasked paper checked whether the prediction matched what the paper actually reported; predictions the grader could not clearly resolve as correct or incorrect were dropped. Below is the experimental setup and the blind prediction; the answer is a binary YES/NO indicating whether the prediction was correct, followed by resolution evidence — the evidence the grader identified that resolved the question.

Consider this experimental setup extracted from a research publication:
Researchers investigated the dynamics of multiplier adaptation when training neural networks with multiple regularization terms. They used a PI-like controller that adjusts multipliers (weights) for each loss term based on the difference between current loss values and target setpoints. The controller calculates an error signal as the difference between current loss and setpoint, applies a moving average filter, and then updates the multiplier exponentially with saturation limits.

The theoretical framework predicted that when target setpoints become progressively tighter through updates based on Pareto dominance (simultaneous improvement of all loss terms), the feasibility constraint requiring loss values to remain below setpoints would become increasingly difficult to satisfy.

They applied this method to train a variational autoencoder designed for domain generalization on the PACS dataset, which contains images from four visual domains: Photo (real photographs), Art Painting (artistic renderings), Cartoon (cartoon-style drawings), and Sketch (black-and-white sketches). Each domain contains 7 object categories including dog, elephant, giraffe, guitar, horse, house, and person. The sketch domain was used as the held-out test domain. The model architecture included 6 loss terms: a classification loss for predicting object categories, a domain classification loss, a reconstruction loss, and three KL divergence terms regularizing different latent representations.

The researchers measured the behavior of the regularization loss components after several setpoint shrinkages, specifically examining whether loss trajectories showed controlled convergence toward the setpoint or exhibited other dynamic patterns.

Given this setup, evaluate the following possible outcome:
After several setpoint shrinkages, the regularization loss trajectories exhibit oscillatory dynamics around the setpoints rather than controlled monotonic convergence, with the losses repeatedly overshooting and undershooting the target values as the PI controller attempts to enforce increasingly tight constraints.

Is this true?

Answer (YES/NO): YES